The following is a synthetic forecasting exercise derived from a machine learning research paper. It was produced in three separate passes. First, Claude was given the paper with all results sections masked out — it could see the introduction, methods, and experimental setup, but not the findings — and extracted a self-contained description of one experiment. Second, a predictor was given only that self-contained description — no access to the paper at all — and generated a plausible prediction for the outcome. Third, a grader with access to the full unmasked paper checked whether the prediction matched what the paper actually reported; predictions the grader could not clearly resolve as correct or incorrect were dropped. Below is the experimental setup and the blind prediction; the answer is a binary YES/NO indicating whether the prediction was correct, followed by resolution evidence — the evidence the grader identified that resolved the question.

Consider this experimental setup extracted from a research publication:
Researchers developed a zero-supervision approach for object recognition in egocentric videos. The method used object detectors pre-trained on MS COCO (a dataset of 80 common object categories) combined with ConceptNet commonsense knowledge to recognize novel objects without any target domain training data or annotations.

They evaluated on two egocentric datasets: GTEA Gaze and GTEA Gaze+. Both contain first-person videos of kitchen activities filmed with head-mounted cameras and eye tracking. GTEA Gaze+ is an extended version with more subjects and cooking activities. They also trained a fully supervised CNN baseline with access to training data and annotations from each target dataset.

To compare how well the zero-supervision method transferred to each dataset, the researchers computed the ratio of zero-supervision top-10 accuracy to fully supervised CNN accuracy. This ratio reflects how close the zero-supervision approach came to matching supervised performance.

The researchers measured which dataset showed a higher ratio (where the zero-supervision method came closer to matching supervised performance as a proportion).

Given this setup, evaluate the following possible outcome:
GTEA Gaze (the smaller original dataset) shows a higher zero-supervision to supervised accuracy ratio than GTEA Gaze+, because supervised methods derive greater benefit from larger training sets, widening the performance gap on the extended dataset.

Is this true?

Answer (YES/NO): NO